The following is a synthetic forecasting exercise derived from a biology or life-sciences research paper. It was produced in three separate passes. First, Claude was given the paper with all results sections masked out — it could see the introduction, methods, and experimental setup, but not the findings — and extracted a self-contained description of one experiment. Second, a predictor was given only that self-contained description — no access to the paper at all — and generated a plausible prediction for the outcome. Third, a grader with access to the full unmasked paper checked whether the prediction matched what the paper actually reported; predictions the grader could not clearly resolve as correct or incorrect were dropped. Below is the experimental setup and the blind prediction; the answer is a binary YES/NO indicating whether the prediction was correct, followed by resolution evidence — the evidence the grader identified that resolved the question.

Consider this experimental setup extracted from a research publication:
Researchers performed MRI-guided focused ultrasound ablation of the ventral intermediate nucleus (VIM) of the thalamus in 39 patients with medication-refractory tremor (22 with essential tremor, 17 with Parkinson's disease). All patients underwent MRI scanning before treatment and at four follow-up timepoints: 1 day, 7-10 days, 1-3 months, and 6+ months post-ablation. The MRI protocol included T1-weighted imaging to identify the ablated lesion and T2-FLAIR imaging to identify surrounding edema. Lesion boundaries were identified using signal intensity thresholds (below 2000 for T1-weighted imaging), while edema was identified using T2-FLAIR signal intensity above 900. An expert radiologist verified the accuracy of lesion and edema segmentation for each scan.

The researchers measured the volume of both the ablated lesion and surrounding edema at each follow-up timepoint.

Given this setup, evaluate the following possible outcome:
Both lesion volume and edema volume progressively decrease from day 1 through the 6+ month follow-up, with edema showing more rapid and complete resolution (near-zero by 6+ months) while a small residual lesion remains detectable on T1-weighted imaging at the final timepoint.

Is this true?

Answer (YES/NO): NO